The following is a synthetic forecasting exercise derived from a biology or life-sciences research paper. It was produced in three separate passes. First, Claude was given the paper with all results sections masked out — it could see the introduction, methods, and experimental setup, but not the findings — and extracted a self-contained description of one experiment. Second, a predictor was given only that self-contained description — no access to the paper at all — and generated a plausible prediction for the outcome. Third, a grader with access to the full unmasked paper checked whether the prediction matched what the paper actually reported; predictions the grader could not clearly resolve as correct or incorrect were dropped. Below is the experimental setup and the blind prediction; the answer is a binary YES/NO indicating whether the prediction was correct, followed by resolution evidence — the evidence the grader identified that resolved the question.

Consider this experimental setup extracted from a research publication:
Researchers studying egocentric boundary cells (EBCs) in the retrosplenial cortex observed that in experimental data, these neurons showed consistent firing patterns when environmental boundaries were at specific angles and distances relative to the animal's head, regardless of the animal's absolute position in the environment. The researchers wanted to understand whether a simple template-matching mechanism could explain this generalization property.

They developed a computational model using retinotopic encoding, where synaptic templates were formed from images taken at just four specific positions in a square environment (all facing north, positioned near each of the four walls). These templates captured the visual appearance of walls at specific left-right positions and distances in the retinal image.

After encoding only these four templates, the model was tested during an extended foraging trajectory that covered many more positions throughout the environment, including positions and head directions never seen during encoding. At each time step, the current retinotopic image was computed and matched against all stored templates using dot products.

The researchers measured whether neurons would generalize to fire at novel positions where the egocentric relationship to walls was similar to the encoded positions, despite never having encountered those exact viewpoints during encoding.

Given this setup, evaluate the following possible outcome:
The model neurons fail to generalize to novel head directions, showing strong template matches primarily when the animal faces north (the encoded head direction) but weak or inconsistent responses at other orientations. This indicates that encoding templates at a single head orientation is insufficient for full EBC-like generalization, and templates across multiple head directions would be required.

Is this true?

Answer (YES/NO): NO